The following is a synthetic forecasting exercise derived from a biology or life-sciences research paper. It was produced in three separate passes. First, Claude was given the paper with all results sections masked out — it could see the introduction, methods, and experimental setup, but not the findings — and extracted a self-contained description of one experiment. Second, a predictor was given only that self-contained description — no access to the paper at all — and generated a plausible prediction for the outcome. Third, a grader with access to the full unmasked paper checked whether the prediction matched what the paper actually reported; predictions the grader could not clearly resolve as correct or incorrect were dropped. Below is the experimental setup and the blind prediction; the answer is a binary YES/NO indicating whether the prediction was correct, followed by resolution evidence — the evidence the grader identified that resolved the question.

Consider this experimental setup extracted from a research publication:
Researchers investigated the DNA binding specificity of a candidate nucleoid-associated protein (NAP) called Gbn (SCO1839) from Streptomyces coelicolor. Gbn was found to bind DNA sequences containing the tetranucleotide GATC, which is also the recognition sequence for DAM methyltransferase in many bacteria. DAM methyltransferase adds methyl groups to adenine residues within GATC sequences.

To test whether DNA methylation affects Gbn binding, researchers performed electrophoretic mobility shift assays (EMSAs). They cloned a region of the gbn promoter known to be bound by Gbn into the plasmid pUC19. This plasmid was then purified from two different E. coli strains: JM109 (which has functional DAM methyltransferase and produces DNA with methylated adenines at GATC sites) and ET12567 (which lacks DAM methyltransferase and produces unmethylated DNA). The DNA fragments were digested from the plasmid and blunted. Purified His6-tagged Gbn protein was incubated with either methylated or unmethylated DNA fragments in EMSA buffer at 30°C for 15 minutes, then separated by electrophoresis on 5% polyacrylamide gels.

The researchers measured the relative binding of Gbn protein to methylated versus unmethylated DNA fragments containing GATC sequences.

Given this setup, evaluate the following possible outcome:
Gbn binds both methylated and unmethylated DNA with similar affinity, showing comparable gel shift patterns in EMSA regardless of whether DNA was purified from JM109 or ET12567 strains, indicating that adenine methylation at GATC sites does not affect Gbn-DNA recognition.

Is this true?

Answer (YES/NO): NO